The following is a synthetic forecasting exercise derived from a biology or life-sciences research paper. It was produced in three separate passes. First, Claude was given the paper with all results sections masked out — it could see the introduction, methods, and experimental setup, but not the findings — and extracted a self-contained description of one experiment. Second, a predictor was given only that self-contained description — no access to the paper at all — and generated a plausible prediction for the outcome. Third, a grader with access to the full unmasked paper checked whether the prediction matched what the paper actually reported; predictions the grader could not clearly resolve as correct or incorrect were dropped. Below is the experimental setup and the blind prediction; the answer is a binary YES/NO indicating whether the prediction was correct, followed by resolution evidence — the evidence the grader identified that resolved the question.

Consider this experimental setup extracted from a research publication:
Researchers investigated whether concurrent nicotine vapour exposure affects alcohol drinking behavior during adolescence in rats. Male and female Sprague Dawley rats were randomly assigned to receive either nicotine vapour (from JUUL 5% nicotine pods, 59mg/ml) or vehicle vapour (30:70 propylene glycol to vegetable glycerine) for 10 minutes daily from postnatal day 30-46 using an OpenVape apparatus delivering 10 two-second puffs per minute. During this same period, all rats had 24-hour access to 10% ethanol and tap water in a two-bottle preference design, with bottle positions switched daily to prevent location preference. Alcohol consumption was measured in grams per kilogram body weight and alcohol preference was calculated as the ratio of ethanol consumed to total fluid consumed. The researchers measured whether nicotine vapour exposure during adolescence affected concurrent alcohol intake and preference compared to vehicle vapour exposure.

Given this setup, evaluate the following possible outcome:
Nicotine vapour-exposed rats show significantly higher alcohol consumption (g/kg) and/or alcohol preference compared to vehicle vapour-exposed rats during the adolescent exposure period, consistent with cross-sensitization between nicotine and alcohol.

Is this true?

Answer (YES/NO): NO